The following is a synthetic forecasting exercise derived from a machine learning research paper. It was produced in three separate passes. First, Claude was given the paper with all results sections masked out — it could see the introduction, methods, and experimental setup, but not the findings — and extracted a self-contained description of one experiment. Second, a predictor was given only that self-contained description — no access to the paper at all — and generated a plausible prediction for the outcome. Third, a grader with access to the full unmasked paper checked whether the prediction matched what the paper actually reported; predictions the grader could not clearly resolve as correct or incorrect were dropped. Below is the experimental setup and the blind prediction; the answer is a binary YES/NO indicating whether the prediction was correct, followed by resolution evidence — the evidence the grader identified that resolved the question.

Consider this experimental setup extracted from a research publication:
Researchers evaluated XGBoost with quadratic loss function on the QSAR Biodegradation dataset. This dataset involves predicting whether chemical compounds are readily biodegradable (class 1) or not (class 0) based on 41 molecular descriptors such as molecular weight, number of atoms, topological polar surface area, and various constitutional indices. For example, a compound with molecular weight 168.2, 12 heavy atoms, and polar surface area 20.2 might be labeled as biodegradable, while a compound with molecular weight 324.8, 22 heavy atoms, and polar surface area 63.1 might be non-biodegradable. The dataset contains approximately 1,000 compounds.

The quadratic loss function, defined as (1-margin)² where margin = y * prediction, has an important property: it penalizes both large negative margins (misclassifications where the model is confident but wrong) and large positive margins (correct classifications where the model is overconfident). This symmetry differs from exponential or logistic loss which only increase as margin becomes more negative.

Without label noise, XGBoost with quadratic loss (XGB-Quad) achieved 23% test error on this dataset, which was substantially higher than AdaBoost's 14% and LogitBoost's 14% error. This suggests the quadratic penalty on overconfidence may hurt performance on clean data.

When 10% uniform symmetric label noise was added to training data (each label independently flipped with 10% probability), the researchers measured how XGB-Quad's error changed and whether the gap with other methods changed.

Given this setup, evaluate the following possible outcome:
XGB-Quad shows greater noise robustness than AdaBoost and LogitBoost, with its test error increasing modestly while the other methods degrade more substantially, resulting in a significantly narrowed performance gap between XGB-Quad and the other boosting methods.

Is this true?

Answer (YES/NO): NO